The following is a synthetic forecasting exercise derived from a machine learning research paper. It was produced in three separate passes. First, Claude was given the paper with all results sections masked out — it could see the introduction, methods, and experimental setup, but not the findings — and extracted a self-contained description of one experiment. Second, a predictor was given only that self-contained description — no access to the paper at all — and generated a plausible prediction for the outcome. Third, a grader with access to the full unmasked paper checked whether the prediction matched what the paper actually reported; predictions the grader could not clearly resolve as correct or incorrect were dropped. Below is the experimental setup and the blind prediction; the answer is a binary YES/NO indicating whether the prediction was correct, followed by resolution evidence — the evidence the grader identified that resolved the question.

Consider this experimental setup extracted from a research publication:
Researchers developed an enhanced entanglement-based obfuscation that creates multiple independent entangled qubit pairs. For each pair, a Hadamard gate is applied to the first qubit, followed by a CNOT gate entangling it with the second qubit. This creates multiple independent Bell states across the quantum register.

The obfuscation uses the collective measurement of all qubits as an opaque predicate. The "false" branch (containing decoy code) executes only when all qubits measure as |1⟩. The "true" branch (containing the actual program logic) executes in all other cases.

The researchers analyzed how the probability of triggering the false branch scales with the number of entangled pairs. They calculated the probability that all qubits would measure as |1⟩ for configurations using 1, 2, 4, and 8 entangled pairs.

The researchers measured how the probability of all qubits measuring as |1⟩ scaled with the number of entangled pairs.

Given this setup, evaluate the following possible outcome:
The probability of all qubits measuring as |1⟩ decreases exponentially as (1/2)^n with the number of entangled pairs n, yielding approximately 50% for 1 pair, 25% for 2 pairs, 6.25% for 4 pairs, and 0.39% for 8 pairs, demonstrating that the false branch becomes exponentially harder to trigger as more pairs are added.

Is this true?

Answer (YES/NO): YES